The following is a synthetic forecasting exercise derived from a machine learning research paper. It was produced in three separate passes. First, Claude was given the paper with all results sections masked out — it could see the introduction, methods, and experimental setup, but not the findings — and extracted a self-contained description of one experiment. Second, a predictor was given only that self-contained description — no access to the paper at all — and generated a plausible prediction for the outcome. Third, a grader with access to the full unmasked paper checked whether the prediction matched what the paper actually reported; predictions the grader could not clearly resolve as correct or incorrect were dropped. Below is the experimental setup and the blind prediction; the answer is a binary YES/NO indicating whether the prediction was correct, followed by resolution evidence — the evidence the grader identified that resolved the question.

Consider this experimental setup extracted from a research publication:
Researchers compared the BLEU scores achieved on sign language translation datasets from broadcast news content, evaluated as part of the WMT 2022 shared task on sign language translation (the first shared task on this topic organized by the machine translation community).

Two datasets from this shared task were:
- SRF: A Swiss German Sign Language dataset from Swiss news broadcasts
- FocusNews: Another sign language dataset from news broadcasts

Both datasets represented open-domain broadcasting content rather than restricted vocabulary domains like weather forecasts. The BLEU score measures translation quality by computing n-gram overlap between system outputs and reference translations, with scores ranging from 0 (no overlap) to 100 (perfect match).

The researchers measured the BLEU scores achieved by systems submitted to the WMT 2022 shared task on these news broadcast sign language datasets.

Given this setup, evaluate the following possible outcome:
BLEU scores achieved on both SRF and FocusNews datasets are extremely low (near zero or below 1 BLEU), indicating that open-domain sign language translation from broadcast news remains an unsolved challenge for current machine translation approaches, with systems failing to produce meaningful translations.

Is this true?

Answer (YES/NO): YES